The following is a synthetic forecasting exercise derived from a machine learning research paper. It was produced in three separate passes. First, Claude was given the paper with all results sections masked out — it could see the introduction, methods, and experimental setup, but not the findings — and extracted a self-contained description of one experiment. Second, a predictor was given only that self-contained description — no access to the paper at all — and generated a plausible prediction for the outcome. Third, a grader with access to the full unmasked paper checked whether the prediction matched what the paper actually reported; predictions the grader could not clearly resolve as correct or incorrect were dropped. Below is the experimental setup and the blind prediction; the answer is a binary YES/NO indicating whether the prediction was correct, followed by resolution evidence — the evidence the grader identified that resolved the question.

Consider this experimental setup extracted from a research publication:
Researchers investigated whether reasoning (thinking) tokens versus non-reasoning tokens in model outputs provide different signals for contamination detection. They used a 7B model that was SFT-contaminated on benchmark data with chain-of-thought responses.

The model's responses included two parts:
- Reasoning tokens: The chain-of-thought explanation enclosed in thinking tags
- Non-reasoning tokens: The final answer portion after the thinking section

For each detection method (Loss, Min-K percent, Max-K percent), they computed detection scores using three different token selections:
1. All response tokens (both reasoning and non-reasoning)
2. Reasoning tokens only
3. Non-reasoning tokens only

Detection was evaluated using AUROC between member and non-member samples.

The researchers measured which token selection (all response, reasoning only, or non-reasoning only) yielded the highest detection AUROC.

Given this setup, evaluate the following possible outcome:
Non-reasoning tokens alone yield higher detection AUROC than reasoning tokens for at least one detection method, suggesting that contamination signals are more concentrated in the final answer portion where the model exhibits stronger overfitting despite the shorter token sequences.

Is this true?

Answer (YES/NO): NO